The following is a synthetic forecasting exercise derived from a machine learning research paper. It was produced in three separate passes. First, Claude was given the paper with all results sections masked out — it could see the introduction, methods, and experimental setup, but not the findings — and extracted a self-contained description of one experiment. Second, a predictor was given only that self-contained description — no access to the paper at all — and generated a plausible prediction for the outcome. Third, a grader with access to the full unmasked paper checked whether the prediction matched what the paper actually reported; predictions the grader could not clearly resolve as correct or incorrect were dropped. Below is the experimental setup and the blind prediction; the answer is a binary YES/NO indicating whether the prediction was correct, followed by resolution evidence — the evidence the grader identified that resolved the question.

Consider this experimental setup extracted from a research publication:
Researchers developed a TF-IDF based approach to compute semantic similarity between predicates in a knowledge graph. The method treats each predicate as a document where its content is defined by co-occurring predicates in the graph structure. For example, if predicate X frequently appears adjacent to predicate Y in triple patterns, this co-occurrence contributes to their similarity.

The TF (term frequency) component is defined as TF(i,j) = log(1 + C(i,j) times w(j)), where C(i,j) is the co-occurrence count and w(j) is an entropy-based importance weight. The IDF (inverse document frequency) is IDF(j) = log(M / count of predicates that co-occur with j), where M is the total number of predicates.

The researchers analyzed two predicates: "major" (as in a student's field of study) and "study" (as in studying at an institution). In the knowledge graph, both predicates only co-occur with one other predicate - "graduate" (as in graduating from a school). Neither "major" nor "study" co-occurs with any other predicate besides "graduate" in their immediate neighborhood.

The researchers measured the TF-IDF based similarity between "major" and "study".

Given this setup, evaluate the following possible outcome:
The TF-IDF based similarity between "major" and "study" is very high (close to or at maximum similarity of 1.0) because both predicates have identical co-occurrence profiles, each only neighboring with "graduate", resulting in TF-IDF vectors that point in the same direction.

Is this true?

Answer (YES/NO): YES